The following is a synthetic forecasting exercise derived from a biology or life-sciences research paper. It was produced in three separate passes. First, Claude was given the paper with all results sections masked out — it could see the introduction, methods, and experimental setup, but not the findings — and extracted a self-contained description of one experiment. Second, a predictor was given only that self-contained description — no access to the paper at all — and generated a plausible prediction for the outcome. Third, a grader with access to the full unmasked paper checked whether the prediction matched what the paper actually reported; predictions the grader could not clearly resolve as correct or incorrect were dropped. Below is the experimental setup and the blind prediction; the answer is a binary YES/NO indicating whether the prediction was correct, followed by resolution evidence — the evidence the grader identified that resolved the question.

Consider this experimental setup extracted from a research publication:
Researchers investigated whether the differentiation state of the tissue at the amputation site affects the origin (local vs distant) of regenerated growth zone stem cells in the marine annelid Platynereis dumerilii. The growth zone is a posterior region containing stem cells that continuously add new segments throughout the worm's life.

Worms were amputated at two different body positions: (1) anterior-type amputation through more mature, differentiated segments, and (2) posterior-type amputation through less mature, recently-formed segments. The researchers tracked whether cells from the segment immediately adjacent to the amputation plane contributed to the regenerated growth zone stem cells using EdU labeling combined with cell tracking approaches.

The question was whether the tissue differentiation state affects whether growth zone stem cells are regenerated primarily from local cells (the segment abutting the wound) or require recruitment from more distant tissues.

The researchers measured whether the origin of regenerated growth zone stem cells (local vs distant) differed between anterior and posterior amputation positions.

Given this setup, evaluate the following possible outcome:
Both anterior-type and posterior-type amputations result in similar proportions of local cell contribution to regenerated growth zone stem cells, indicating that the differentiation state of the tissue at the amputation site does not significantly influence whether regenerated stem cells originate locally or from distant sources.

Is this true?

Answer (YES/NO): YES